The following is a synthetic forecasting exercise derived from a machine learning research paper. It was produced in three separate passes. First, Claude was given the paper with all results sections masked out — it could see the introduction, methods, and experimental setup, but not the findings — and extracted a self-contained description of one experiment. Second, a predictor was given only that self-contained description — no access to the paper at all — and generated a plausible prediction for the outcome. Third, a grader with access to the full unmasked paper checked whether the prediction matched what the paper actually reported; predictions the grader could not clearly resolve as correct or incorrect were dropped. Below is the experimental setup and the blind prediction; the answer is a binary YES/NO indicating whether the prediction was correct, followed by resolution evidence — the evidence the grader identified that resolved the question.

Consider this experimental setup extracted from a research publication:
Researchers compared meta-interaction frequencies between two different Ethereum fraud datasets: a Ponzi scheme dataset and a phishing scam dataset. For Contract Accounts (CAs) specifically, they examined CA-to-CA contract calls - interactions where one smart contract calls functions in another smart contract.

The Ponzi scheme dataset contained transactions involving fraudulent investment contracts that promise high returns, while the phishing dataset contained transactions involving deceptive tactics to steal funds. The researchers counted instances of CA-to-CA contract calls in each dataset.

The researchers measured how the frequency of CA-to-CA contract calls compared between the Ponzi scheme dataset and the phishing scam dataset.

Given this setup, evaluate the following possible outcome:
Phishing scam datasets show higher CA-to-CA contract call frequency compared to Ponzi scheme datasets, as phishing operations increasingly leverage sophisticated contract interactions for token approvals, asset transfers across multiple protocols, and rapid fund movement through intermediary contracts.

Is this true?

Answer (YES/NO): NO